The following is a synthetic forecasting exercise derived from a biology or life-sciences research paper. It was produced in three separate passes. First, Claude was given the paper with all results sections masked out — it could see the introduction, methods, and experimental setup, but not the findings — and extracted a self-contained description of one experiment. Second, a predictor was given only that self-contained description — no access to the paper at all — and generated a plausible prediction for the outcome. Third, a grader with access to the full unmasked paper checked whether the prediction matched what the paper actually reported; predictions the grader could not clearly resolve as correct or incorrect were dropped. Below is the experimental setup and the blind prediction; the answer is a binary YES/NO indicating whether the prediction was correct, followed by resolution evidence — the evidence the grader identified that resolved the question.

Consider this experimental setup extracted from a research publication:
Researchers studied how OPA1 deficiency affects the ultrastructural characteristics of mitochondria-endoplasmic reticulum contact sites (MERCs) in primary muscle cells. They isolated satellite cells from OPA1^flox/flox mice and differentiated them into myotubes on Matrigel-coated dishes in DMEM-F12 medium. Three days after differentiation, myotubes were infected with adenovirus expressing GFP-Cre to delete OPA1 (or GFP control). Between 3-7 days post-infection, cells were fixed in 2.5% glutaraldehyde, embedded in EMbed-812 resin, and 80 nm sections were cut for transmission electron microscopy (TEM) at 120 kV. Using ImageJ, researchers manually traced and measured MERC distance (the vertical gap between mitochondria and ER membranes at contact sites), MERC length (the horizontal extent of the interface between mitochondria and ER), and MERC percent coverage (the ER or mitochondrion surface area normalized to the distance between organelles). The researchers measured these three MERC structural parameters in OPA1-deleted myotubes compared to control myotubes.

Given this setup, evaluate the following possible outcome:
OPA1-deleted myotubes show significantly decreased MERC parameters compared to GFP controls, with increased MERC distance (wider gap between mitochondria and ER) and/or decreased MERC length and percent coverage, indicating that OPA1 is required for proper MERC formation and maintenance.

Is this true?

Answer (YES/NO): NO